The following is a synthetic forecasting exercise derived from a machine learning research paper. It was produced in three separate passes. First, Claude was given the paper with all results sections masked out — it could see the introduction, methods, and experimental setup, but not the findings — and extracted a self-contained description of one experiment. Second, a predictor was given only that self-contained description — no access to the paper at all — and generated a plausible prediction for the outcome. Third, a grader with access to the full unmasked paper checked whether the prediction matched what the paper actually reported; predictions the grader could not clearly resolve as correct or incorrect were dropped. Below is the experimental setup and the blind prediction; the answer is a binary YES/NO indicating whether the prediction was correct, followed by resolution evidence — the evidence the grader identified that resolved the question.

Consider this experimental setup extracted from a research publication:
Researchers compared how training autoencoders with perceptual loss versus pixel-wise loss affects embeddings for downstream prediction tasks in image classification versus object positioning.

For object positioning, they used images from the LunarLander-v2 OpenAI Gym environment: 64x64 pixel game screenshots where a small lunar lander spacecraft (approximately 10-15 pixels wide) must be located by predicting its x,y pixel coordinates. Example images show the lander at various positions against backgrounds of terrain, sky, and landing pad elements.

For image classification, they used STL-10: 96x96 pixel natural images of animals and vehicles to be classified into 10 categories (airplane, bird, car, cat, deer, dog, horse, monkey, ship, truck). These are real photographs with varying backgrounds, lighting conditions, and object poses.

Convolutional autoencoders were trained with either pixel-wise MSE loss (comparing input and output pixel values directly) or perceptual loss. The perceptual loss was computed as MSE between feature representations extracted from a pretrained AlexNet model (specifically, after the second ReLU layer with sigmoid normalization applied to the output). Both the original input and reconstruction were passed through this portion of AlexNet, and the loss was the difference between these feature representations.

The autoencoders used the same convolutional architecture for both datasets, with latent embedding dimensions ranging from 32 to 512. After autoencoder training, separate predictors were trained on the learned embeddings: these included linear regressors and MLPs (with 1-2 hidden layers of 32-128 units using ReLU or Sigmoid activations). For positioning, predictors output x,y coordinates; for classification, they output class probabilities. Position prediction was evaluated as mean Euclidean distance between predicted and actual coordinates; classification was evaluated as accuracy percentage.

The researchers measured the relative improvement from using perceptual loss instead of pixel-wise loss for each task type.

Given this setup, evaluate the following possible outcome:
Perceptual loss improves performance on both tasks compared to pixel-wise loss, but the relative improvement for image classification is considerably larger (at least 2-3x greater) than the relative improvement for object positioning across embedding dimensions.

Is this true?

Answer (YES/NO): NO